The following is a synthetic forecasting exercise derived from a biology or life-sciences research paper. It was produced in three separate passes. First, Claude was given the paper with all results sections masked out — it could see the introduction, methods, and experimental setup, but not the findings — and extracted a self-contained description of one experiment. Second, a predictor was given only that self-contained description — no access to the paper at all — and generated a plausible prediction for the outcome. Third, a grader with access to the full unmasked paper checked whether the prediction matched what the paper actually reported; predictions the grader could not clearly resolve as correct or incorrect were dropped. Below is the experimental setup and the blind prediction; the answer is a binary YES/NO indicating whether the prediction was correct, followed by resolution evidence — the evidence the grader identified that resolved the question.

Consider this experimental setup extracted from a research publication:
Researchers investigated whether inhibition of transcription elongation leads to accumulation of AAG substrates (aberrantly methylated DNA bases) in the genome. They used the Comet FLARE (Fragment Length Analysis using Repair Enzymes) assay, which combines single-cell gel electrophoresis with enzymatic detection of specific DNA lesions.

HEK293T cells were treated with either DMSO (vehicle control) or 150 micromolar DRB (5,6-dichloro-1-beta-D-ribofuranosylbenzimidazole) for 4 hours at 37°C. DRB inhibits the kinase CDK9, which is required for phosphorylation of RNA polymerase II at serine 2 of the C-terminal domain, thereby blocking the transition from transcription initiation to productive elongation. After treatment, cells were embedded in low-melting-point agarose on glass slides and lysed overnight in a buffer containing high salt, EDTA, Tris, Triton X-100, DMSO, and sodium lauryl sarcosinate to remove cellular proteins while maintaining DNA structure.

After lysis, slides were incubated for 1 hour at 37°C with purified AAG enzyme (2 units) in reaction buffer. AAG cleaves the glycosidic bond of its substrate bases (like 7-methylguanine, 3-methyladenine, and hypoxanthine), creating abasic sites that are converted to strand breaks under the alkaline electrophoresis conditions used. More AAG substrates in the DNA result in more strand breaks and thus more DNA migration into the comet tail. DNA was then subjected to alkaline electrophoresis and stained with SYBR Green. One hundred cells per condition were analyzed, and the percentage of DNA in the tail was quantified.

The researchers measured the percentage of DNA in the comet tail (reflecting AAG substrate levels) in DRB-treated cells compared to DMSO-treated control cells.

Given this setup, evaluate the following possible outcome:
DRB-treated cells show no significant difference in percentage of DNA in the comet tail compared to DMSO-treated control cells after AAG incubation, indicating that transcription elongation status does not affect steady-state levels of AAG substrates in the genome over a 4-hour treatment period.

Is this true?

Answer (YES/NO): NO